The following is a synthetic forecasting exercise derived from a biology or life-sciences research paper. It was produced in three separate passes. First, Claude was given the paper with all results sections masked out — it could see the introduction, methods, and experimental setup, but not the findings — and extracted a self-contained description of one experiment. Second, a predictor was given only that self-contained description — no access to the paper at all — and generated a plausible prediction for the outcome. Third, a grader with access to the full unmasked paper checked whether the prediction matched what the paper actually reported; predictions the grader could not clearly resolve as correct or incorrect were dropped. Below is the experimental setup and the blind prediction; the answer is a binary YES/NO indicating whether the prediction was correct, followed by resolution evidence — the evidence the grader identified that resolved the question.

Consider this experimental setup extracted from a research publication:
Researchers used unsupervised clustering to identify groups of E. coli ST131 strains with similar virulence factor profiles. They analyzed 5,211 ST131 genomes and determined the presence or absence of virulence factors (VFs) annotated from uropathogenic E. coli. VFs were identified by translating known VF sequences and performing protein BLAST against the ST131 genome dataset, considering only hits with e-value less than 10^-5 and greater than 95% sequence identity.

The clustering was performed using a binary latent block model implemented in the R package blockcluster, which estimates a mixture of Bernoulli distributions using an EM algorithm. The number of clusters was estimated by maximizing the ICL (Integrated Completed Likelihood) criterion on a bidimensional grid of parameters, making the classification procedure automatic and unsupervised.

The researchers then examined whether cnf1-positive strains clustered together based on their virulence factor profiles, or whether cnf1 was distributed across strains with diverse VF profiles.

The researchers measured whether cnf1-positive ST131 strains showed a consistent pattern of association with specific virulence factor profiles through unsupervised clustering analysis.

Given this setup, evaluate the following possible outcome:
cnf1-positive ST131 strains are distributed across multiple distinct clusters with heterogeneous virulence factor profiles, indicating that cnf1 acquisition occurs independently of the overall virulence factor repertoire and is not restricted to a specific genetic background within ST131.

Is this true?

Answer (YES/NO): NO